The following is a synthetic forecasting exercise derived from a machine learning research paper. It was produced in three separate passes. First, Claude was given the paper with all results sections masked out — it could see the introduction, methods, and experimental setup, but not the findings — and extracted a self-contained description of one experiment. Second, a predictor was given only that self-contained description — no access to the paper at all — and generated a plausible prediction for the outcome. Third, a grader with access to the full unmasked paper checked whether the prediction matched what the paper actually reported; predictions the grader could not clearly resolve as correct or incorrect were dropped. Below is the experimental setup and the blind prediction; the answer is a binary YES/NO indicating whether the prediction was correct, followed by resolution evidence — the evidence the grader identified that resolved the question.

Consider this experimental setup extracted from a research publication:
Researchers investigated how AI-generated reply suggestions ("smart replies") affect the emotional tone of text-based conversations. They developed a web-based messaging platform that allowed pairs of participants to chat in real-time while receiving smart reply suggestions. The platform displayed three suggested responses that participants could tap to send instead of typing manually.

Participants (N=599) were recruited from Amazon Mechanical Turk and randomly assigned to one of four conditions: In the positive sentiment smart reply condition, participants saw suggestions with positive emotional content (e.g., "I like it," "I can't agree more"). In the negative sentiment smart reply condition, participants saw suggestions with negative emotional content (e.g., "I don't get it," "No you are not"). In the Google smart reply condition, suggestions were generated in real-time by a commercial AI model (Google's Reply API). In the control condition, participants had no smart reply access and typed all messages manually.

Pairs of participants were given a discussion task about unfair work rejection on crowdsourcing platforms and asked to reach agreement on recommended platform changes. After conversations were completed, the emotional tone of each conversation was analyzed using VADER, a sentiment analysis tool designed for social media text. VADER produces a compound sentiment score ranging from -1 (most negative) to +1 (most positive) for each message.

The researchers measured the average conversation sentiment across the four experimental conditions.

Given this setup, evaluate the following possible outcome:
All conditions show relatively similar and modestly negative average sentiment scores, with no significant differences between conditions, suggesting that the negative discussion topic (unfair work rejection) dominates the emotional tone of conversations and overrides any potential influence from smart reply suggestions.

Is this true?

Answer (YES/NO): NO